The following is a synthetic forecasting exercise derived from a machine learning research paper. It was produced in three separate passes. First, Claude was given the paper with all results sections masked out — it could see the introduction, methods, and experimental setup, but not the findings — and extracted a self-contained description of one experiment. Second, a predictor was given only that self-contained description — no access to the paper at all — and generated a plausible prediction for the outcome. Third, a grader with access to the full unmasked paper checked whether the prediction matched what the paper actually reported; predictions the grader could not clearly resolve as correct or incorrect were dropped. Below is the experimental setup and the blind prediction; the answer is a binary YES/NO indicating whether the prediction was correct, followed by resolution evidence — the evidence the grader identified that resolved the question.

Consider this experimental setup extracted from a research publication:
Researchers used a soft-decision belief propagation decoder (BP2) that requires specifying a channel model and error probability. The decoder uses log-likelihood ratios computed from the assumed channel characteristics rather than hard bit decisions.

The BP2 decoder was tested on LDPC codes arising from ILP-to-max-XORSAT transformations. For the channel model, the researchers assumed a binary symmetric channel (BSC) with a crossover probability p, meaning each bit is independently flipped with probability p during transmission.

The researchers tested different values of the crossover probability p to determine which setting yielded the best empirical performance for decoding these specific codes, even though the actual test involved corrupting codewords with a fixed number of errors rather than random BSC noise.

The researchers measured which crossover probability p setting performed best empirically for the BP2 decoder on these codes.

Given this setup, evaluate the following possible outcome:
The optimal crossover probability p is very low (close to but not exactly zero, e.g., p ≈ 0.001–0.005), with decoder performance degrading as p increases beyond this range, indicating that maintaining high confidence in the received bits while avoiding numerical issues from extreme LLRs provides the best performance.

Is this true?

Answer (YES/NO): YES